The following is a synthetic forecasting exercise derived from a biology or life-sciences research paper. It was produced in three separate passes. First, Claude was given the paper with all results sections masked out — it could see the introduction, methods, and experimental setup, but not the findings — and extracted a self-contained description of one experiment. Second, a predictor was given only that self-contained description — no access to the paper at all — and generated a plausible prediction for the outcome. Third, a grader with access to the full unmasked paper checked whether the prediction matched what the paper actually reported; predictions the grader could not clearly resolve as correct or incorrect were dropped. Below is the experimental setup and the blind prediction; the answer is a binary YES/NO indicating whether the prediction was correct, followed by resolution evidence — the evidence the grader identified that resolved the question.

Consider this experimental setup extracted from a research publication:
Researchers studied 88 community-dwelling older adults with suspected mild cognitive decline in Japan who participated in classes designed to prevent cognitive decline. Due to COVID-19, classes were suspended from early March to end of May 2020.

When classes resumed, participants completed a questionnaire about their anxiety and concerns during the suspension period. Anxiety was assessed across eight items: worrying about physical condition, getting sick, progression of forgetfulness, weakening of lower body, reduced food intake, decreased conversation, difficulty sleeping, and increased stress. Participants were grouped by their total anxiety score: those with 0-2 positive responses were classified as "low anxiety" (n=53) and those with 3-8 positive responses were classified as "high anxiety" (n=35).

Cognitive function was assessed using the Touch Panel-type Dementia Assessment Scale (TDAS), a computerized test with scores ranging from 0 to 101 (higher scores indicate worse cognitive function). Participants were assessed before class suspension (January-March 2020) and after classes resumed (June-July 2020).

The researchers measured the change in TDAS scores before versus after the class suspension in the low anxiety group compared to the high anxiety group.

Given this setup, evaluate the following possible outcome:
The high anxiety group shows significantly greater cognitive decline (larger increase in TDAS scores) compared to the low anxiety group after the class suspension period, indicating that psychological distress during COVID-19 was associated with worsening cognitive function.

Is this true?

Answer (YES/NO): NO